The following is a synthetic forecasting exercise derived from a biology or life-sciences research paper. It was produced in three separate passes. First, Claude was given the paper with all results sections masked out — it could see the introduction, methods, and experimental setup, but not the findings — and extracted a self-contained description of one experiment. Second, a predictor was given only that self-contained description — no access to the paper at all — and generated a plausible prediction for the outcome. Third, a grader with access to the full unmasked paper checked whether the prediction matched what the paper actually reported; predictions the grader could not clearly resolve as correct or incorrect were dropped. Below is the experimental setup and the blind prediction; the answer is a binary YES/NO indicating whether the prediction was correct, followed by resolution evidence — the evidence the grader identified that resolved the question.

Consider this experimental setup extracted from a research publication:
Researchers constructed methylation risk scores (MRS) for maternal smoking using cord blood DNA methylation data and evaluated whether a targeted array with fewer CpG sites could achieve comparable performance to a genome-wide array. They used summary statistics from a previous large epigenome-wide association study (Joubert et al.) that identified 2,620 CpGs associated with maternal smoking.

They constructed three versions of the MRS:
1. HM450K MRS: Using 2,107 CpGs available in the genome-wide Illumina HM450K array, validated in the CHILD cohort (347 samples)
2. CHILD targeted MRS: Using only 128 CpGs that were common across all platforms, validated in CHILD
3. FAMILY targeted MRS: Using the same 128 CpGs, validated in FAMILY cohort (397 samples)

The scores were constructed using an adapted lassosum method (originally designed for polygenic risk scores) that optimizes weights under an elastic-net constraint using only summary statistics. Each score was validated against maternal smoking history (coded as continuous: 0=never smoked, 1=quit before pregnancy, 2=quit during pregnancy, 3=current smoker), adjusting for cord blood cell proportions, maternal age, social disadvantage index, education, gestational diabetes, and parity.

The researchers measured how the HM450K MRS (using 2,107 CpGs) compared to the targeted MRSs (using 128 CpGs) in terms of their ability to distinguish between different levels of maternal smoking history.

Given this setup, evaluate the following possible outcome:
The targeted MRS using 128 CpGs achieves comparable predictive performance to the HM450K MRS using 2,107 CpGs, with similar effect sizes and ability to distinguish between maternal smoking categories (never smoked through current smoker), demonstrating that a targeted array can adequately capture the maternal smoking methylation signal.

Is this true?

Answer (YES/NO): NO